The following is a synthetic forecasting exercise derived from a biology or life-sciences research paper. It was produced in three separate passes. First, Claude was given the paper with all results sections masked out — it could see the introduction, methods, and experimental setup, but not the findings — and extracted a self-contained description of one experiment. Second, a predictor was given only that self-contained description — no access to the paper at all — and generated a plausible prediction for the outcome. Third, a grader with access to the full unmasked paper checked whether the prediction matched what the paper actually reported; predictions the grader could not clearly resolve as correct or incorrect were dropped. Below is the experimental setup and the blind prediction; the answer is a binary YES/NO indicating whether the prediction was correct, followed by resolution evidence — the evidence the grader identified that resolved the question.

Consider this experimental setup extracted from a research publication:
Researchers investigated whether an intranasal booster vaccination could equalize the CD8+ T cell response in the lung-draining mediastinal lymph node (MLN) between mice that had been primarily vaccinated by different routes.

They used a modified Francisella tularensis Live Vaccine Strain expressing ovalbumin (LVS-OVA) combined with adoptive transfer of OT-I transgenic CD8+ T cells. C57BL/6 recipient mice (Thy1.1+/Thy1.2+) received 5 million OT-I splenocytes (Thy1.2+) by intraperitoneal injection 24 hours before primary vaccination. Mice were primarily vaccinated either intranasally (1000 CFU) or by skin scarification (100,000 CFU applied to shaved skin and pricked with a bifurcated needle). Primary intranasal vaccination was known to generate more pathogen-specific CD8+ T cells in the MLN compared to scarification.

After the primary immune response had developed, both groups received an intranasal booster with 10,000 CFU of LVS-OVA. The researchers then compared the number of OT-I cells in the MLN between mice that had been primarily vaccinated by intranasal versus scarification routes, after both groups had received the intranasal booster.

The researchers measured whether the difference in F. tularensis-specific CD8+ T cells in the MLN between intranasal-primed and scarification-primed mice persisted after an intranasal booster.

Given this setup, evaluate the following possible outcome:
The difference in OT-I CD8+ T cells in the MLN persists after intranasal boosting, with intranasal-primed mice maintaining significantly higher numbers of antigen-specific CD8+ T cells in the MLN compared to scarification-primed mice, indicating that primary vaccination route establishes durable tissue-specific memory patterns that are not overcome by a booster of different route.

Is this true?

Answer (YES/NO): NO